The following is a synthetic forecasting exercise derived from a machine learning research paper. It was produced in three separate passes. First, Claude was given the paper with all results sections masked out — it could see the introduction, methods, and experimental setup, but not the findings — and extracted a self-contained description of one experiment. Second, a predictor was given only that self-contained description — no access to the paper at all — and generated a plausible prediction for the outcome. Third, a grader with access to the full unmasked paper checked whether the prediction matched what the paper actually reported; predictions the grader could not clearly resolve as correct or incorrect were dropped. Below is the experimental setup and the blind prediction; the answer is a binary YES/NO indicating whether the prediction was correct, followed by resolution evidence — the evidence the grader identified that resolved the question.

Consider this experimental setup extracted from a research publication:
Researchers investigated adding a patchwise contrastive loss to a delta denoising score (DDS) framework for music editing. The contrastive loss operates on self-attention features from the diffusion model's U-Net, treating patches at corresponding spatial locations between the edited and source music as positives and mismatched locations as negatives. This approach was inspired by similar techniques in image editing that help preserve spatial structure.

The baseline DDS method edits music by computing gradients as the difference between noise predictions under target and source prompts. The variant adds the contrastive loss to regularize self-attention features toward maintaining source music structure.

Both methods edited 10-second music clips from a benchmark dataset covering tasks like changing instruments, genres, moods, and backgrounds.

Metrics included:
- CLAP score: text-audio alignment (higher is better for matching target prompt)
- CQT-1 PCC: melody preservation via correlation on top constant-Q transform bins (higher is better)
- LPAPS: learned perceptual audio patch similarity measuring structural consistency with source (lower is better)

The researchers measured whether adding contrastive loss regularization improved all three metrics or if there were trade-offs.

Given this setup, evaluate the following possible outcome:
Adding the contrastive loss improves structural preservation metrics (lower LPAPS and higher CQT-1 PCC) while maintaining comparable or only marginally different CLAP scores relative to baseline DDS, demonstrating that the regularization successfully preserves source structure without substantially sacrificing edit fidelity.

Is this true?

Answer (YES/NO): NO